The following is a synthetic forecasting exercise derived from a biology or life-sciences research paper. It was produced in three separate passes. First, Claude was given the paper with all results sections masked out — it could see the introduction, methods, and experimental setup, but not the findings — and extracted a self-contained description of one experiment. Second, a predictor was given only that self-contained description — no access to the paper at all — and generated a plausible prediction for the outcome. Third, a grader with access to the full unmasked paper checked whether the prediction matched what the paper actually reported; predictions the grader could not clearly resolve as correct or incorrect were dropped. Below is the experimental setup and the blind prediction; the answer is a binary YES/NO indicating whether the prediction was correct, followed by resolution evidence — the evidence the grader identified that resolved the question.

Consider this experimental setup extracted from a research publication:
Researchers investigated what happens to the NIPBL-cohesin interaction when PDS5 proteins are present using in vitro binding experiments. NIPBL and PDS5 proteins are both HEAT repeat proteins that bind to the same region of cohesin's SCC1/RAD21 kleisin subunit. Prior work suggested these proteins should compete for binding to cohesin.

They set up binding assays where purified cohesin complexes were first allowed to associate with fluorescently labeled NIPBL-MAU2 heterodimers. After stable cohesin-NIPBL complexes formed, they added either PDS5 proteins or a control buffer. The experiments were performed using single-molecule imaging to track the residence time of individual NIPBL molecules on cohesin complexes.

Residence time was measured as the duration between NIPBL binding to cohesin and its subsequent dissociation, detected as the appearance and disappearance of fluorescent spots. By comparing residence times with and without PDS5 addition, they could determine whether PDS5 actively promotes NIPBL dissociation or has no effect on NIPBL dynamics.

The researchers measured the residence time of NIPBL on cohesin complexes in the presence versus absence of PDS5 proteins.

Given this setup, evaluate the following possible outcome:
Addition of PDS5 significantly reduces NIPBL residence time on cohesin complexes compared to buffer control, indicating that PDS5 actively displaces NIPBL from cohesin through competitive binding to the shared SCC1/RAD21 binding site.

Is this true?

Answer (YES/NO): NO